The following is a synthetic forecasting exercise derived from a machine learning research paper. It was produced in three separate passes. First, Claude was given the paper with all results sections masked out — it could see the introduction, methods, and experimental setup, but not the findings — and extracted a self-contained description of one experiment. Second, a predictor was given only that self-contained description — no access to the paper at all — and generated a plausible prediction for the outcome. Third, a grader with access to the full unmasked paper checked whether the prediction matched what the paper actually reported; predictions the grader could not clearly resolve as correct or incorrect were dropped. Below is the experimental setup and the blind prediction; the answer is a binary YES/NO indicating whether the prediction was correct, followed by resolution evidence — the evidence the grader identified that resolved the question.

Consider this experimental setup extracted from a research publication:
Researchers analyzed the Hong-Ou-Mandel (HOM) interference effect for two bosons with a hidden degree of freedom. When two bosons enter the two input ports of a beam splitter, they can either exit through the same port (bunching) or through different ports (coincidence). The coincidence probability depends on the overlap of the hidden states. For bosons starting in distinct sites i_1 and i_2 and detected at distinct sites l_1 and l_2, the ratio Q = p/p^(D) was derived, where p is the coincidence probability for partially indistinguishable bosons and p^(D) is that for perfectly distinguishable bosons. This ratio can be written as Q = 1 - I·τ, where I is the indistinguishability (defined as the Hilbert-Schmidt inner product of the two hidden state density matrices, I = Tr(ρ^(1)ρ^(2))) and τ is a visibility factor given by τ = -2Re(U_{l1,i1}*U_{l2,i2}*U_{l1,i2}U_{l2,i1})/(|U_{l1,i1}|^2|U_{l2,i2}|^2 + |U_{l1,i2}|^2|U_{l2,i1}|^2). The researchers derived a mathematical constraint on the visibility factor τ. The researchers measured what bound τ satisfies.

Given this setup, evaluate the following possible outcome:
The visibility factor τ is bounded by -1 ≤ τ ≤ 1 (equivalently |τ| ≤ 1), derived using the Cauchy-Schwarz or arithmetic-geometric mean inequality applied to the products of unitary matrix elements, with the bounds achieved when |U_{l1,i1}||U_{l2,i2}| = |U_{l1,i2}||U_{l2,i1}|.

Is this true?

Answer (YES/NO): NO